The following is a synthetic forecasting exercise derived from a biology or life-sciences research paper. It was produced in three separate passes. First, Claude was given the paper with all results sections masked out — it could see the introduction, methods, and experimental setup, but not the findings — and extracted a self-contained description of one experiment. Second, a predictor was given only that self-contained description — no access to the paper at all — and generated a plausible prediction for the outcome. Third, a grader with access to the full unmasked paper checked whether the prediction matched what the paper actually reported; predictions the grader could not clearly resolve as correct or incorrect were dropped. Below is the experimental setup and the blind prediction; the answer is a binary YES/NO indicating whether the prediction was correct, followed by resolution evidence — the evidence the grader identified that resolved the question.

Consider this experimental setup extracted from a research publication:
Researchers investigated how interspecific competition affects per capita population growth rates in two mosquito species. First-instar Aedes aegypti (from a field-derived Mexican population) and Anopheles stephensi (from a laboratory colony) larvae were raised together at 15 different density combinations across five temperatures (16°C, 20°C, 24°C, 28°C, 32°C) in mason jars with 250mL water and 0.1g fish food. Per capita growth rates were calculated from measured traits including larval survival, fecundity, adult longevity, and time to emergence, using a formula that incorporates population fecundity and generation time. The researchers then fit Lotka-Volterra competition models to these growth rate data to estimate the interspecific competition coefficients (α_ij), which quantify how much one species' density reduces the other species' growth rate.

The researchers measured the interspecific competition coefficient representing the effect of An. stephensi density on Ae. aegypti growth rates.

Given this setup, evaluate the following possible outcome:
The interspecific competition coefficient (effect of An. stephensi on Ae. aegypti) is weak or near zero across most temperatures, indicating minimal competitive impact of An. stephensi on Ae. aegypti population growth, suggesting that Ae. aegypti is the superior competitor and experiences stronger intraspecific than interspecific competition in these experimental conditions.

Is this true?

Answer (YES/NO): YES